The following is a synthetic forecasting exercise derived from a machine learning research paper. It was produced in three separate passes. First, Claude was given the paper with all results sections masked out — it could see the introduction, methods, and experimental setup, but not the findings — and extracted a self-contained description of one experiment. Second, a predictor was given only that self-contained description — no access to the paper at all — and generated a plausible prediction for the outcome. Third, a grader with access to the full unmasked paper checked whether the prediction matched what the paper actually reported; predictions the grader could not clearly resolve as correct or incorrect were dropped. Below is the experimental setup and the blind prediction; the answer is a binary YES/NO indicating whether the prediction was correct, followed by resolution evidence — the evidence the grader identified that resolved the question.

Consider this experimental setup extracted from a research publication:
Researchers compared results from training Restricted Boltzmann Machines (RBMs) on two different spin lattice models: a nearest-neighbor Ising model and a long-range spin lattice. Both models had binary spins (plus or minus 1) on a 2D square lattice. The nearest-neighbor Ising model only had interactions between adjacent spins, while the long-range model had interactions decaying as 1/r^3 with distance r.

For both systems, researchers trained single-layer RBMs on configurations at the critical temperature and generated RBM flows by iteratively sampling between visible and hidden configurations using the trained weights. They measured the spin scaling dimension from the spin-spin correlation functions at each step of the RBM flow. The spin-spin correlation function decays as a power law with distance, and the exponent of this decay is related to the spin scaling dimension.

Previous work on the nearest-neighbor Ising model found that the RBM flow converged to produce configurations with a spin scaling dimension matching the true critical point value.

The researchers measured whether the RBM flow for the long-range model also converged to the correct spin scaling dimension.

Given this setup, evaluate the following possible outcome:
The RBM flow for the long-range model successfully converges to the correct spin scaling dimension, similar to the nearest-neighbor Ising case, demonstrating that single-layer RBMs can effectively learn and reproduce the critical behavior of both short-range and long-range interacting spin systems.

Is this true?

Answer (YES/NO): NO